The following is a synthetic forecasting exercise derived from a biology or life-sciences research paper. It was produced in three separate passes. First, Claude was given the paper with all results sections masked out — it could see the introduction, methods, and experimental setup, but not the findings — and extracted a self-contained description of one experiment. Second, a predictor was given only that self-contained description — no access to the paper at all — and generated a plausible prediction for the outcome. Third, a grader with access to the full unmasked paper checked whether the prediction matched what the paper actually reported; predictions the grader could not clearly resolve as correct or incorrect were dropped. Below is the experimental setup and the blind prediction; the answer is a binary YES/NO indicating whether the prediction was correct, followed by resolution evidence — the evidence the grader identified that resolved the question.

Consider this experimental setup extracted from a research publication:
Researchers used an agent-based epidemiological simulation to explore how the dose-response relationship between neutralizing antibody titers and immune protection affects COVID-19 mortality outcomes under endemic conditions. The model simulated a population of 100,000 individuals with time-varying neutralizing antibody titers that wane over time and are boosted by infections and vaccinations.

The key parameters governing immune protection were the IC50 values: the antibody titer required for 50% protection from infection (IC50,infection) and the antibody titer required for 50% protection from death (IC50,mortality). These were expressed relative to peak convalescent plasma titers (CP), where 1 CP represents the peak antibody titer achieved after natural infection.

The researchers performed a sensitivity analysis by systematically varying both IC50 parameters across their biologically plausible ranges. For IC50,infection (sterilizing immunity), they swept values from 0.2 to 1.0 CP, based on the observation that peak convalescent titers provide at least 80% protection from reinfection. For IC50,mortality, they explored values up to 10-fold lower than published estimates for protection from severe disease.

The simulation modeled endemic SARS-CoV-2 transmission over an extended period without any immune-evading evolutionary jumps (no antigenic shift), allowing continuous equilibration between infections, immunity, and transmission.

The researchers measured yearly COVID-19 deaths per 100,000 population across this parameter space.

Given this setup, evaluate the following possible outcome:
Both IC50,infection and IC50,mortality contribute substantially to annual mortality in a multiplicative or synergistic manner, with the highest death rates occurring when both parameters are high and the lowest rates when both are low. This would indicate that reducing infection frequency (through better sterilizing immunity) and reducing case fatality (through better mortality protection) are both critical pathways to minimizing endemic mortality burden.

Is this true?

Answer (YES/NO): NO